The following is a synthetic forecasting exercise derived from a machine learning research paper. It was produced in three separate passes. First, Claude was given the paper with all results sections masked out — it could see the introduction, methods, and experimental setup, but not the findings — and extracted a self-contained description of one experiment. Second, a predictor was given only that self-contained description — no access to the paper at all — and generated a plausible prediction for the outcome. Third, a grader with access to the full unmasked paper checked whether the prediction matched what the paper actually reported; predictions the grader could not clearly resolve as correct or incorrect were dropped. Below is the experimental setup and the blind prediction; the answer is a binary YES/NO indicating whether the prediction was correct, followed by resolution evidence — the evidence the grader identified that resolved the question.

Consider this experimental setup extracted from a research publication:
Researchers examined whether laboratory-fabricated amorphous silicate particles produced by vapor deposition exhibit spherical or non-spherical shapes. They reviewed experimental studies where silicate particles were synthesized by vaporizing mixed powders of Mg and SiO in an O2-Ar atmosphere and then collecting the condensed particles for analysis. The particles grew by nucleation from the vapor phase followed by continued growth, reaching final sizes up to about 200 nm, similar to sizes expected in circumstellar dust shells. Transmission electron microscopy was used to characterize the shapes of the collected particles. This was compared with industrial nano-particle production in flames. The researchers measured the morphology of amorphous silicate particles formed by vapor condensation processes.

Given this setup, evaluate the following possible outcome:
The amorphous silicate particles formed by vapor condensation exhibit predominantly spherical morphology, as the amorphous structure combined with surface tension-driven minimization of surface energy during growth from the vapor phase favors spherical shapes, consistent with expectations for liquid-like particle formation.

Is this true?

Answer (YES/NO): YES